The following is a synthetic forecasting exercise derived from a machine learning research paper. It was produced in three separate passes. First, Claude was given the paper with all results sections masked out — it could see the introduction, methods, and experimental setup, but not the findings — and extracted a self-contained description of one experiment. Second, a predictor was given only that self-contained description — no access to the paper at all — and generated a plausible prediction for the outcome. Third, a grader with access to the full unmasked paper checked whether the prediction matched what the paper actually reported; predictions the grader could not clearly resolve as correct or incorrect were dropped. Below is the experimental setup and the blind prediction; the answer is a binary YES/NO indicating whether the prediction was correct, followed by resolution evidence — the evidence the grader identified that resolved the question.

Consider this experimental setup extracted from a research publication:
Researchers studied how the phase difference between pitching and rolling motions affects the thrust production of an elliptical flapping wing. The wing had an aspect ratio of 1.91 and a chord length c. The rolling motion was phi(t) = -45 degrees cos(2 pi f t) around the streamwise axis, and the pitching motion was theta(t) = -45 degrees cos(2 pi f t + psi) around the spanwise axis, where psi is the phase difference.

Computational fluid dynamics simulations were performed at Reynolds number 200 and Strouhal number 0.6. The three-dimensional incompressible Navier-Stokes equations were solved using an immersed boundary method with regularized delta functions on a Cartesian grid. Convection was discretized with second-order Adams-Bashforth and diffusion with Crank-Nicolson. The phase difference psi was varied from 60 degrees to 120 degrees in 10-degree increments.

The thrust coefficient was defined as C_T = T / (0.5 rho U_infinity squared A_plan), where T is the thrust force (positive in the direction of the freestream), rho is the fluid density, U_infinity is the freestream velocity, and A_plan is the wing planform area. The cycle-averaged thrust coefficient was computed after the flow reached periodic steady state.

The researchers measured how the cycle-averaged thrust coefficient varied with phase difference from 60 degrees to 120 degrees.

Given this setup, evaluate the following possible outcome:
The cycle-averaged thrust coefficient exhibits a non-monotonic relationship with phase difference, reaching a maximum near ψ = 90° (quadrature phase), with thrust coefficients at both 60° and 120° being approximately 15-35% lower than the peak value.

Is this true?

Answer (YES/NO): NO